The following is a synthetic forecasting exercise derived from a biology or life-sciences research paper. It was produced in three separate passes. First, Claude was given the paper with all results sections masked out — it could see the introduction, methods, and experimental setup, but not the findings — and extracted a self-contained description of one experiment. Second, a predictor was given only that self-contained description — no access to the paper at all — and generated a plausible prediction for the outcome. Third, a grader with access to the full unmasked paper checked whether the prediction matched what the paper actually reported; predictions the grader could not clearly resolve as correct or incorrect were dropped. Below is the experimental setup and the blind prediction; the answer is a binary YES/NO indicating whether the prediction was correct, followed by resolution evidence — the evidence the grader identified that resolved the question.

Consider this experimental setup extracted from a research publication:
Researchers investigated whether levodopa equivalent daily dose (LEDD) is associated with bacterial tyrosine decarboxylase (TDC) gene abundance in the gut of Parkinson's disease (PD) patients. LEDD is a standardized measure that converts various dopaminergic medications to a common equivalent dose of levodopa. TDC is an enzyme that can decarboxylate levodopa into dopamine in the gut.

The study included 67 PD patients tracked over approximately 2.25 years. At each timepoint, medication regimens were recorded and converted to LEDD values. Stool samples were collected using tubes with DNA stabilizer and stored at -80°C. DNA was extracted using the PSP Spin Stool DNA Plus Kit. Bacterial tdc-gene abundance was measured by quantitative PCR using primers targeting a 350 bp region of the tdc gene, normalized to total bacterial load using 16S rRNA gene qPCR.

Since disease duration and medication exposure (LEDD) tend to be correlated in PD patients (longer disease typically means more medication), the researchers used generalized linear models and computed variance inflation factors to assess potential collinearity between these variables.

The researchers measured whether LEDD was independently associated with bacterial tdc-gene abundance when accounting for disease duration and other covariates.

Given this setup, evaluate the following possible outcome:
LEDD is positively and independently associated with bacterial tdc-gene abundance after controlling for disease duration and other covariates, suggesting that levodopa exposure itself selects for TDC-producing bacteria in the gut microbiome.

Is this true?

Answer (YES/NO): NO